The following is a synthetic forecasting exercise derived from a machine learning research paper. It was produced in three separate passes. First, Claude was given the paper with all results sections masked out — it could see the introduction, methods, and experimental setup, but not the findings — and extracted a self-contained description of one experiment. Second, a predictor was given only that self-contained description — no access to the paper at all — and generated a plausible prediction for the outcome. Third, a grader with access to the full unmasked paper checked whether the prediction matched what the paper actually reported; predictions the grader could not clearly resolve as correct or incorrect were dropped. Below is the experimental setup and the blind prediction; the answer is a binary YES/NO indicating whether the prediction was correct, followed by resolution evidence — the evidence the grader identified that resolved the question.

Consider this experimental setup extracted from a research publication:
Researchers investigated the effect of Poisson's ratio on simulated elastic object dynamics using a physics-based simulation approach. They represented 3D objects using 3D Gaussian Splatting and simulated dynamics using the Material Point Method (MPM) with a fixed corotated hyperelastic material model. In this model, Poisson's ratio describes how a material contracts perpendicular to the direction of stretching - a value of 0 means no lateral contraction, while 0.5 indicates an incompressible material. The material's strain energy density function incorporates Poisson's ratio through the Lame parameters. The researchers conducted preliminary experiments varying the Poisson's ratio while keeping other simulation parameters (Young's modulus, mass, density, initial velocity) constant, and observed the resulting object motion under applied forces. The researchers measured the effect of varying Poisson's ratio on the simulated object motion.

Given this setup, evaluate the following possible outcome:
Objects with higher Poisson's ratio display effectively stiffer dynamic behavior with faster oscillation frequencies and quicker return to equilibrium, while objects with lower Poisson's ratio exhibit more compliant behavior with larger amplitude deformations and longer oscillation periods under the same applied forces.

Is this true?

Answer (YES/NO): NO